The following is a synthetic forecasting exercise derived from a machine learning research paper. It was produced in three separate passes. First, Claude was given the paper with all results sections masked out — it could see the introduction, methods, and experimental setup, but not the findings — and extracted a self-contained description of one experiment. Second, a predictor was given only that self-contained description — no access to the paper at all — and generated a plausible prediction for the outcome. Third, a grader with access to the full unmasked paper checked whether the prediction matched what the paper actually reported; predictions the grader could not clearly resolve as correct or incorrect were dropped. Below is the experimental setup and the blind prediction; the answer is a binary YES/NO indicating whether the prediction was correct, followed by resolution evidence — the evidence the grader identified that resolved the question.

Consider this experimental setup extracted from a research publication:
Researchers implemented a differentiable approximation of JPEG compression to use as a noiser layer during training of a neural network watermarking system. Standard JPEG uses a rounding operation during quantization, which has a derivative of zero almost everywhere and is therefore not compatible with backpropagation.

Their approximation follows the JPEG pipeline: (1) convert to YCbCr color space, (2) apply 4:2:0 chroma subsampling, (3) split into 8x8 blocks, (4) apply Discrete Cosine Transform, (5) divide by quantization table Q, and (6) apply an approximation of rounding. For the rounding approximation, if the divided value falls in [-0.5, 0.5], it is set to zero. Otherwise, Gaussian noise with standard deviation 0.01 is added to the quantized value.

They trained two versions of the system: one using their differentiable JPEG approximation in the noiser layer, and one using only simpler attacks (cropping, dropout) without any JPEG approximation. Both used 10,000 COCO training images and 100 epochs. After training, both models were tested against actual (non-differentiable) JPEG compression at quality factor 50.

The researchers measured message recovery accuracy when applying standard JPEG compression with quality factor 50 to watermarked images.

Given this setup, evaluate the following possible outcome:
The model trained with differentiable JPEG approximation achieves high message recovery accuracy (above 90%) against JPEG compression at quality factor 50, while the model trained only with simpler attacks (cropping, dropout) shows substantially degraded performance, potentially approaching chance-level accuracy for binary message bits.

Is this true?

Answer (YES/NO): NO